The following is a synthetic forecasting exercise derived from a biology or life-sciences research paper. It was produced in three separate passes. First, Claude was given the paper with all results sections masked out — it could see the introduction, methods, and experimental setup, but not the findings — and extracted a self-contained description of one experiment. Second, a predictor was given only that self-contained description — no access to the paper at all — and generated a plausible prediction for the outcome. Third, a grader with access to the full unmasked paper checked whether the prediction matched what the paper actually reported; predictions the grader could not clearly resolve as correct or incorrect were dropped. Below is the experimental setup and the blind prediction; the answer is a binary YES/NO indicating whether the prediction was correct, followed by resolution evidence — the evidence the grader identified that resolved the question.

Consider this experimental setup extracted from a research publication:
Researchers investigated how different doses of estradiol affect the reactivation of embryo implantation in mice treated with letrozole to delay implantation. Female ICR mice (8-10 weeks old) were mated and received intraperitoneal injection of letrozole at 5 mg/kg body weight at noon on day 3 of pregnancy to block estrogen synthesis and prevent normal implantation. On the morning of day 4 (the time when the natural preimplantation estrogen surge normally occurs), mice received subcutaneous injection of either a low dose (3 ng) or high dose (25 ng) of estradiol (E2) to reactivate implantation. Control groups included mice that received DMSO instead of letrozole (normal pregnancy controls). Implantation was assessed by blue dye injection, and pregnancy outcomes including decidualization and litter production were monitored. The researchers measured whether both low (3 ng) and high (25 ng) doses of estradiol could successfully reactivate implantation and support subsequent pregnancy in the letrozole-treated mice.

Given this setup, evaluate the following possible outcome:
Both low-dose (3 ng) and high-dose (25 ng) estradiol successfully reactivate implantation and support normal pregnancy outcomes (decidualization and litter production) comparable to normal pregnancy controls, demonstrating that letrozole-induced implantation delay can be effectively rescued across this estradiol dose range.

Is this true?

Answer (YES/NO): YES